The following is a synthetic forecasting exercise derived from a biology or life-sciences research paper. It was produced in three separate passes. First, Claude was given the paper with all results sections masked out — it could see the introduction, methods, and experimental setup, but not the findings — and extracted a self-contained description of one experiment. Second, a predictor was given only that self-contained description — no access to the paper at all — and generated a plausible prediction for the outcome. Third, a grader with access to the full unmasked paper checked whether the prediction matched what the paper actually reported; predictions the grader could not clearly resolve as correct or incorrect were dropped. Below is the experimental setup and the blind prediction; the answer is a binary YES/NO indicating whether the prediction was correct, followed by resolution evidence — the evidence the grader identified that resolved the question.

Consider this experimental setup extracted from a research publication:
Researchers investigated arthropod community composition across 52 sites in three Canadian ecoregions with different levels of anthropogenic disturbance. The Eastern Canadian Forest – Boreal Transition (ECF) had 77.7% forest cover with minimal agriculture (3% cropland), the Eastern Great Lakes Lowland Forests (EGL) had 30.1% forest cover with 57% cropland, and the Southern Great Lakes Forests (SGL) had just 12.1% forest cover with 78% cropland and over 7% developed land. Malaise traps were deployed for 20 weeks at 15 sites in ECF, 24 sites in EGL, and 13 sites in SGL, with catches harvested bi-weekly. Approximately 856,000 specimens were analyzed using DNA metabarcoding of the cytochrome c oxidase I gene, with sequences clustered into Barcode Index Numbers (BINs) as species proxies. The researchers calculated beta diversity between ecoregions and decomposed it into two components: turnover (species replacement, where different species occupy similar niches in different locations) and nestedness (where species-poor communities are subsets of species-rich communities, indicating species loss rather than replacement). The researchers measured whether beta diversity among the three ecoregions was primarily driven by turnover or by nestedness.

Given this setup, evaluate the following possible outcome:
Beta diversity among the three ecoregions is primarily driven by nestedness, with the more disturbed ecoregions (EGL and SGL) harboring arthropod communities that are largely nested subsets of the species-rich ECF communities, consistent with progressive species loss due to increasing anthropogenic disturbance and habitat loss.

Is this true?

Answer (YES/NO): NO